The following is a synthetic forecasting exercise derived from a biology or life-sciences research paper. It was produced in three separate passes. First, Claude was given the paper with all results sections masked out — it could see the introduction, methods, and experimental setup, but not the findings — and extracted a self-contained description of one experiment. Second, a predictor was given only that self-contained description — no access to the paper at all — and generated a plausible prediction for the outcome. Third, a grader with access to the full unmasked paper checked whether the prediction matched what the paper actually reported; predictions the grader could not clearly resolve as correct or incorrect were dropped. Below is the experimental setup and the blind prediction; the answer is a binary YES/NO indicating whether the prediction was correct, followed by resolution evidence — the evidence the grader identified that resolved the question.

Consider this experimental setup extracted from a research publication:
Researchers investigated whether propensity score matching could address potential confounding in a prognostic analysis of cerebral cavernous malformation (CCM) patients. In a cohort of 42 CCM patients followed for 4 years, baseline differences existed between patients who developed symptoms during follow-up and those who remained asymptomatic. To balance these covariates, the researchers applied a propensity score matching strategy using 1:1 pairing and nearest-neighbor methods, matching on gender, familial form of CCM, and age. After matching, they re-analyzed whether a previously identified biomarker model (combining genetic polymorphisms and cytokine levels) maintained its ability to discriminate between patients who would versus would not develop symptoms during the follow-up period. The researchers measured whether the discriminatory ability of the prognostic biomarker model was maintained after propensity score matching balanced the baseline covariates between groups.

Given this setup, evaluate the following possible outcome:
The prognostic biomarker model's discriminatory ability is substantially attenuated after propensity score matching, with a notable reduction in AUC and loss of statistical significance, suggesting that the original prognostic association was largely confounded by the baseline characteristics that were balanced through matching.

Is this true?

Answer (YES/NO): NO